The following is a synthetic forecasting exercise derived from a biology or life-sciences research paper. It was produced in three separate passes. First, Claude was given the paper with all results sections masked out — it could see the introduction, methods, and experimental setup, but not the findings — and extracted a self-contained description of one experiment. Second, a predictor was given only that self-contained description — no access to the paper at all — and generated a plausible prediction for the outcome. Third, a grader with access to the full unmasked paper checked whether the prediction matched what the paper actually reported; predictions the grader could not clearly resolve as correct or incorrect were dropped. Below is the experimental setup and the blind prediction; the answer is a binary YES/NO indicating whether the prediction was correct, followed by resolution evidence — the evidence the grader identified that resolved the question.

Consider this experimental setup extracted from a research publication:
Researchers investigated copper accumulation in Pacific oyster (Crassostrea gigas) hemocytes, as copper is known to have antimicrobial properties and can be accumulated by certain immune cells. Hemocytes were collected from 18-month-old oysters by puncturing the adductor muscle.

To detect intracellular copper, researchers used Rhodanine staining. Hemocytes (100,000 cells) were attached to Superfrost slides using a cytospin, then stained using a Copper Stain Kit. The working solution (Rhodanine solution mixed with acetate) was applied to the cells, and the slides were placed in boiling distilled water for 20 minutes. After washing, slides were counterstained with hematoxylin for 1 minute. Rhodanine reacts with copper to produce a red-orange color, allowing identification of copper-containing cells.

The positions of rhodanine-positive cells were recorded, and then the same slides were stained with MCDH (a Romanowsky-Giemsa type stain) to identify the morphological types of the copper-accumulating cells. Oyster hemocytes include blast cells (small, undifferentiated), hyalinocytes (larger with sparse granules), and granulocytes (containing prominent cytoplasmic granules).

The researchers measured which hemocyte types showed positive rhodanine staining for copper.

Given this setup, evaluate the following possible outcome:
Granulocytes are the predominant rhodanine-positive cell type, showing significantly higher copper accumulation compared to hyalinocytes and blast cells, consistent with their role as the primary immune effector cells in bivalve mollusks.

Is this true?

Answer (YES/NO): YES